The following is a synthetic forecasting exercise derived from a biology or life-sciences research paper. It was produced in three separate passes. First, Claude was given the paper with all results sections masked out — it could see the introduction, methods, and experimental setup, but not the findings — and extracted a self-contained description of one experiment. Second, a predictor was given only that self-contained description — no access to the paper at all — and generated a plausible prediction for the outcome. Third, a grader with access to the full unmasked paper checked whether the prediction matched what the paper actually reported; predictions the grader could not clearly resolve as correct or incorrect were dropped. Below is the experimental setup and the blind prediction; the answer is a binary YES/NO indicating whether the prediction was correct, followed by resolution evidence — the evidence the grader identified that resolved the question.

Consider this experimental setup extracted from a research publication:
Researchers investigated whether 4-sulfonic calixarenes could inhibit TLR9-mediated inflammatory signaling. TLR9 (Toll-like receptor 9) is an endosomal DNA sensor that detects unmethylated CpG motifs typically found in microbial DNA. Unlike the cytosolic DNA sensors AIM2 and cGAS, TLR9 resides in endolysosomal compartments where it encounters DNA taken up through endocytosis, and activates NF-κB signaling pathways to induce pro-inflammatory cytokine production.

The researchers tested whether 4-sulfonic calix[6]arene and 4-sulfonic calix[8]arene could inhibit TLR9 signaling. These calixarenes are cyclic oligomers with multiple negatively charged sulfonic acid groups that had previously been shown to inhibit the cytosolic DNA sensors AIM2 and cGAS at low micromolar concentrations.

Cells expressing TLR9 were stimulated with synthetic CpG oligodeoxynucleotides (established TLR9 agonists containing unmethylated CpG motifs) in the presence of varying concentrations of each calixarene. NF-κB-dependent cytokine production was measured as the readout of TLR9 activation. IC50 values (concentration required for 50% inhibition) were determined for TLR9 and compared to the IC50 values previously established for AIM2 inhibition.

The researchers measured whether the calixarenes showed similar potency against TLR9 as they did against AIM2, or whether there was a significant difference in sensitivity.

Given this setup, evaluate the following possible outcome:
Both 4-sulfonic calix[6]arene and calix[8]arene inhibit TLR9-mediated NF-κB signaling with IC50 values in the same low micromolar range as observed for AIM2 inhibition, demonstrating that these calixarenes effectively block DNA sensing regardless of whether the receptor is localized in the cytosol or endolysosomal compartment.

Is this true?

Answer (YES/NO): NO